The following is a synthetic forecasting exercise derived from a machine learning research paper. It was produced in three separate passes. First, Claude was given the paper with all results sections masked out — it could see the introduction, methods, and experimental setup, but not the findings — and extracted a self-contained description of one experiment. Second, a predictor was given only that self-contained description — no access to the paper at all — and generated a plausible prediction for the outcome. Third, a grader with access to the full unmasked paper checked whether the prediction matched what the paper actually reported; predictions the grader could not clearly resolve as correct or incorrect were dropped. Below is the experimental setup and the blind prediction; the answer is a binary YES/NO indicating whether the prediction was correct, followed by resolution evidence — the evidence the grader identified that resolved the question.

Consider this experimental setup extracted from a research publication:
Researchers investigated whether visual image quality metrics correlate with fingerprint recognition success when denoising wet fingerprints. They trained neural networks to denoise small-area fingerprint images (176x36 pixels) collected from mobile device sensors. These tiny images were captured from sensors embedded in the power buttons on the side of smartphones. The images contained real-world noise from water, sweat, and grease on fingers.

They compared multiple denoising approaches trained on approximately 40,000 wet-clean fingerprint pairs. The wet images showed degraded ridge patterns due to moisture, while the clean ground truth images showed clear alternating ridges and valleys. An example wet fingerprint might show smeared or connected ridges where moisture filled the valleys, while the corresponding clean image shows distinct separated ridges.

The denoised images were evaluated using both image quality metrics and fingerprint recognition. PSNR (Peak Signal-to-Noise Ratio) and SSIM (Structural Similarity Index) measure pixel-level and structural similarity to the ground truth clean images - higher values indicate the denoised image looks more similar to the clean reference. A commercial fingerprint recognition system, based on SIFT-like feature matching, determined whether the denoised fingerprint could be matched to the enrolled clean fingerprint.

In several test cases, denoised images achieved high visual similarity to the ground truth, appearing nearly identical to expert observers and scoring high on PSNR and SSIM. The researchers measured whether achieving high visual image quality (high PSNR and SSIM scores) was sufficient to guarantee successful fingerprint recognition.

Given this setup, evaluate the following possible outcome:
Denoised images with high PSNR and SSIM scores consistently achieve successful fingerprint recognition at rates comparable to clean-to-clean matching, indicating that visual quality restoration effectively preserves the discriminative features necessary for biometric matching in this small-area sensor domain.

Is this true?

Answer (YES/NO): NO